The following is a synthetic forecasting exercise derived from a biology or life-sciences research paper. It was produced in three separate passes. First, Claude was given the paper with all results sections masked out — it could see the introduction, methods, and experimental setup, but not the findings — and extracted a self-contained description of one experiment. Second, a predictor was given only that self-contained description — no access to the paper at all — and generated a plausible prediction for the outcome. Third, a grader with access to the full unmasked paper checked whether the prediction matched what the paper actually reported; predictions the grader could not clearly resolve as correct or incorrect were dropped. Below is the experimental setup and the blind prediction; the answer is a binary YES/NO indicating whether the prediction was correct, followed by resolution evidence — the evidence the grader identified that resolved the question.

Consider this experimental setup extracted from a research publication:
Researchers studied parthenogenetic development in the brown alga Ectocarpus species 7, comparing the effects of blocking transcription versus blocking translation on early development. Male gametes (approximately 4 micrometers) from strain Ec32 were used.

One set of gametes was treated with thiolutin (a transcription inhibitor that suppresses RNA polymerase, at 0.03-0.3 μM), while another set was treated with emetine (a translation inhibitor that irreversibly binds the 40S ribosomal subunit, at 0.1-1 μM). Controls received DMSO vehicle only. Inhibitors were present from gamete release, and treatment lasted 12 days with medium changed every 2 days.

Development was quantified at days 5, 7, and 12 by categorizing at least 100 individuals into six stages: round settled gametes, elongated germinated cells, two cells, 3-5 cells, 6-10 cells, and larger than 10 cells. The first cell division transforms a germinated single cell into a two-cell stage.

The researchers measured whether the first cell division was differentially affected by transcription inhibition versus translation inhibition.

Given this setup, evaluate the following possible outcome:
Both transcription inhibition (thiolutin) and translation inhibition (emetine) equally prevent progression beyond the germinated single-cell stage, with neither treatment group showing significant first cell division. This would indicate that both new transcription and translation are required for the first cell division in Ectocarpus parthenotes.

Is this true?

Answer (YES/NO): NO